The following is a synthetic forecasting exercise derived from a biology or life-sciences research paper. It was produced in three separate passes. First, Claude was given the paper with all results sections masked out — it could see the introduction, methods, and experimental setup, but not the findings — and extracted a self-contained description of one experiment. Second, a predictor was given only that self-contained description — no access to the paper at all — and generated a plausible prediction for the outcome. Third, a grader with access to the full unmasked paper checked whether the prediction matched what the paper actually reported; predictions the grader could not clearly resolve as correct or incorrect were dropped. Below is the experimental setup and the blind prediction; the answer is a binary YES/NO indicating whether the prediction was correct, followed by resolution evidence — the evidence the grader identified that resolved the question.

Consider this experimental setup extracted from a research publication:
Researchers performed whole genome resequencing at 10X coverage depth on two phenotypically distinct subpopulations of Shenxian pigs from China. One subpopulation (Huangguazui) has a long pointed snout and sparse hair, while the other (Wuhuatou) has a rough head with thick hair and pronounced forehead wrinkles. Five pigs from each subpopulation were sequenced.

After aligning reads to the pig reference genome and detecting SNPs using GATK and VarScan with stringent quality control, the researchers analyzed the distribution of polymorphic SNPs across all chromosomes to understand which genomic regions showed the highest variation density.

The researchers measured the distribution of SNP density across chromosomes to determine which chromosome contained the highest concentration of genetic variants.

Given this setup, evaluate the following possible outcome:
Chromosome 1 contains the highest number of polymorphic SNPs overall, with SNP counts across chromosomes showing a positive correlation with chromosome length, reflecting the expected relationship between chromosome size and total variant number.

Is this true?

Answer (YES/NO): NO